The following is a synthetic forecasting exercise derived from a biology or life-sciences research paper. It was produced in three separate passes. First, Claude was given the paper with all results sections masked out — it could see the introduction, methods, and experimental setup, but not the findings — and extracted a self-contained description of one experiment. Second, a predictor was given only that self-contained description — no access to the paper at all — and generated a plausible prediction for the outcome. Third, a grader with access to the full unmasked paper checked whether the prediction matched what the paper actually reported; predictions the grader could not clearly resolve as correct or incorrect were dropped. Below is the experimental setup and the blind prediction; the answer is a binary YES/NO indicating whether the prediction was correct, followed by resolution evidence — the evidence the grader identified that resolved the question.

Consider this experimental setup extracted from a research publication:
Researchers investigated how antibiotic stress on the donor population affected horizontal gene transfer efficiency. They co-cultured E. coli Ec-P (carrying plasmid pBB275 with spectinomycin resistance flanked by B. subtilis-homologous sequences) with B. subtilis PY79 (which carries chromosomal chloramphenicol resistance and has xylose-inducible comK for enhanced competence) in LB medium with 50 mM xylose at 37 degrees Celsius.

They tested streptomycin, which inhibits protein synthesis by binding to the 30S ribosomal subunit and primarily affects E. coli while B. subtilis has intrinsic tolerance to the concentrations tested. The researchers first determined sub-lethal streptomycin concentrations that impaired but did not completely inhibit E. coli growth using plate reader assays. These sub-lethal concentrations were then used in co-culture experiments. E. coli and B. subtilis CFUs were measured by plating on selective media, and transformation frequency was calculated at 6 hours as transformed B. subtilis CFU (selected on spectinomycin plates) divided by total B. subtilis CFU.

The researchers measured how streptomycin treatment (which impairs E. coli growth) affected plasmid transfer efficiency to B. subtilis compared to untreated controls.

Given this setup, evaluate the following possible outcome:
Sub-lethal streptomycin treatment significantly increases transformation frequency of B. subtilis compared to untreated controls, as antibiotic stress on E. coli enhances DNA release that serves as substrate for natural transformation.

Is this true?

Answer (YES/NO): NO